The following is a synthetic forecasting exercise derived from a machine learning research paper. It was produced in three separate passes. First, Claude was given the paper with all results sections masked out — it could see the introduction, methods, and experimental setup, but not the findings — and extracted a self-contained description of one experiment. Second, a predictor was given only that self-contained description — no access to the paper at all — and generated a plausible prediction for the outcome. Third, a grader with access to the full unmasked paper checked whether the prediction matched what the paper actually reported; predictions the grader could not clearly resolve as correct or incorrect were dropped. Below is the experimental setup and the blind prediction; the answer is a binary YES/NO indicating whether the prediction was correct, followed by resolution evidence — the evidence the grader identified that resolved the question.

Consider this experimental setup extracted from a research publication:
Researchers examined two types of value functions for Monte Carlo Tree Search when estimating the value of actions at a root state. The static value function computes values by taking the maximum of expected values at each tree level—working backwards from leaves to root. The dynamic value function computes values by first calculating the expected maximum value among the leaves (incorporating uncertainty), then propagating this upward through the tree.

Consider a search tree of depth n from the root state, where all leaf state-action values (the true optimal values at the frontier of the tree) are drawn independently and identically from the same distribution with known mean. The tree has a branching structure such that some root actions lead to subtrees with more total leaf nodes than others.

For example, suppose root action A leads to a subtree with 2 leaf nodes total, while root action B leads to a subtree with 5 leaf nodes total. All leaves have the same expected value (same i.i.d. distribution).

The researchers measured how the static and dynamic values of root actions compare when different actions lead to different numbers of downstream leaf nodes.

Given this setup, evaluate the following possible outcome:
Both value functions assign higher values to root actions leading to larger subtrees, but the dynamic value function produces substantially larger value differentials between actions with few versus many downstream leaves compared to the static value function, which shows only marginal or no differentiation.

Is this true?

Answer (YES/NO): NO